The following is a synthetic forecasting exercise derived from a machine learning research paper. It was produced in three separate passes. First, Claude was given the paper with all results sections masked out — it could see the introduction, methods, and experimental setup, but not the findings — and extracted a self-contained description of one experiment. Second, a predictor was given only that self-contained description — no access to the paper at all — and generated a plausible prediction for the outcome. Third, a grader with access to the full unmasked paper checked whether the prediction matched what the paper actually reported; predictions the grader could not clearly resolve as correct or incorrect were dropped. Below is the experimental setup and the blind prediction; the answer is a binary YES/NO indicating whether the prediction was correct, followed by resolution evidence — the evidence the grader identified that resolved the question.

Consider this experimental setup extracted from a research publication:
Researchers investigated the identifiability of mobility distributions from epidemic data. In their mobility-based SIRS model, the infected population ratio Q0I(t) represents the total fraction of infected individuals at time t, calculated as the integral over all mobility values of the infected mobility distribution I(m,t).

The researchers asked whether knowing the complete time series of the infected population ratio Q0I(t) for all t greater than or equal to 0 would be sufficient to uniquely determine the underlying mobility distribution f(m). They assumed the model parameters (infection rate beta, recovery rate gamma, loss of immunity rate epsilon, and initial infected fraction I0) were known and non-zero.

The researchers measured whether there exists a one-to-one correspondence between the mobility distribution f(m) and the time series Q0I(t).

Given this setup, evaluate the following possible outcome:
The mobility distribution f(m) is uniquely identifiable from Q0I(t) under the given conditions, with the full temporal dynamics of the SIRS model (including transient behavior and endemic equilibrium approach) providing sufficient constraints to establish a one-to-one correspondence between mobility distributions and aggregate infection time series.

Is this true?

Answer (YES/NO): YES